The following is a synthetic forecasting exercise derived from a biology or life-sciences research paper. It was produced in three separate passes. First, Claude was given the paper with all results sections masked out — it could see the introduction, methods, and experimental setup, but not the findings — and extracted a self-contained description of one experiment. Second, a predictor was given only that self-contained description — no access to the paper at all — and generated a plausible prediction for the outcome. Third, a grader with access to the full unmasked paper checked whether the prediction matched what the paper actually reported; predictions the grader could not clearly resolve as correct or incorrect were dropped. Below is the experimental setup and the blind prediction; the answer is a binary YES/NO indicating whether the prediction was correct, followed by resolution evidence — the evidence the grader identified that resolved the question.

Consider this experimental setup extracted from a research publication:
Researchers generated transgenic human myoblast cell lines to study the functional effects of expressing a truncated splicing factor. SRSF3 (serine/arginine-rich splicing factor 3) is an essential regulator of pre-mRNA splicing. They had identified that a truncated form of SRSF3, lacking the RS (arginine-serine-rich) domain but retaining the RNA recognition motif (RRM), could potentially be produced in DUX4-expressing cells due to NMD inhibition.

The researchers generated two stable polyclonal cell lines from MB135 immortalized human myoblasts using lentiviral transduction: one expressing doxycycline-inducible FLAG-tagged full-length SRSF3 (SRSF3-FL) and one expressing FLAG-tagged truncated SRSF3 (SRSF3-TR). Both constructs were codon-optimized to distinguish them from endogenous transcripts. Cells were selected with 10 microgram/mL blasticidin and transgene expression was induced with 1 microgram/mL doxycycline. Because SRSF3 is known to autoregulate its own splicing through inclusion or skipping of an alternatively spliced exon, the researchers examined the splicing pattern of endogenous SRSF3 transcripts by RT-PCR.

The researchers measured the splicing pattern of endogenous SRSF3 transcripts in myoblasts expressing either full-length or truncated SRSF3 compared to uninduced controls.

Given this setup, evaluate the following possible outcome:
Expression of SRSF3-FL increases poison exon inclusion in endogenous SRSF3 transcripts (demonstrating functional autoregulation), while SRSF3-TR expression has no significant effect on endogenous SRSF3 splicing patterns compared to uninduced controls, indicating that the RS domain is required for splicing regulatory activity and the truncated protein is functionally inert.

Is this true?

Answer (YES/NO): NO